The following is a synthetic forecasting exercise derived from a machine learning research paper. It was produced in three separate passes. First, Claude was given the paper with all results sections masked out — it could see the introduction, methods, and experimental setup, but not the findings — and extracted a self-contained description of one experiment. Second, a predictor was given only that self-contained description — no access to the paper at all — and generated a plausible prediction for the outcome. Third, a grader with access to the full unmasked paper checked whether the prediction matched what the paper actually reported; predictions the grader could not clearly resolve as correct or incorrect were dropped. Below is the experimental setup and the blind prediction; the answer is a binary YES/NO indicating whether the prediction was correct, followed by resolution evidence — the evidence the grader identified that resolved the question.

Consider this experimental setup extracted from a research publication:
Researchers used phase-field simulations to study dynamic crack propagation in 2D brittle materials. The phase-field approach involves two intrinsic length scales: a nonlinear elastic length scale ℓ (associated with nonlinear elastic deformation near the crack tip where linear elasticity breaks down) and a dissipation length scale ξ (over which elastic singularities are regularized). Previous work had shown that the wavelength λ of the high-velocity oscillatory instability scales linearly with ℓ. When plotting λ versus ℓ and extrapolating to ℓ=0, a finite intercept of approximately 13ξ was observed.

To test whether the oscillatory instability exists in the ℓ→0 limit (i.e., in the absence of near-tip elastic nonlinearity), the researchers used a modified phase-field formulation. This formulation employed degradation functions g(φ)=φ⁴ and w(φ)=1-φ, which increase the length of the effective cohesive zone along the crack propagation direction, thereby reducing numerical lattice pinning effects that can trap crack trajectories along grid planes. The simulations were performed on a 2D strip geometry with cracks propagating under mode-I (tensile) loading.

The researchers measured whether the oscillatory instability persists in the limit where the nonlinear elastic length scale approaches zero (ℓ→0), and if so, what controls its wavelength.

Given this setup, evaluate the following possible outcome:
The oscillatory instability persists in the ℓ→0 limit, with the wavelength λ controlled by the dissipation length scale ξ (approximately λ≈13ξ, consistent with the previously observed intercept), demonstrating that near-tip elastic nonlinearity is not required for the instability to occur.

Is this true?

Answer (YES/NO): YES